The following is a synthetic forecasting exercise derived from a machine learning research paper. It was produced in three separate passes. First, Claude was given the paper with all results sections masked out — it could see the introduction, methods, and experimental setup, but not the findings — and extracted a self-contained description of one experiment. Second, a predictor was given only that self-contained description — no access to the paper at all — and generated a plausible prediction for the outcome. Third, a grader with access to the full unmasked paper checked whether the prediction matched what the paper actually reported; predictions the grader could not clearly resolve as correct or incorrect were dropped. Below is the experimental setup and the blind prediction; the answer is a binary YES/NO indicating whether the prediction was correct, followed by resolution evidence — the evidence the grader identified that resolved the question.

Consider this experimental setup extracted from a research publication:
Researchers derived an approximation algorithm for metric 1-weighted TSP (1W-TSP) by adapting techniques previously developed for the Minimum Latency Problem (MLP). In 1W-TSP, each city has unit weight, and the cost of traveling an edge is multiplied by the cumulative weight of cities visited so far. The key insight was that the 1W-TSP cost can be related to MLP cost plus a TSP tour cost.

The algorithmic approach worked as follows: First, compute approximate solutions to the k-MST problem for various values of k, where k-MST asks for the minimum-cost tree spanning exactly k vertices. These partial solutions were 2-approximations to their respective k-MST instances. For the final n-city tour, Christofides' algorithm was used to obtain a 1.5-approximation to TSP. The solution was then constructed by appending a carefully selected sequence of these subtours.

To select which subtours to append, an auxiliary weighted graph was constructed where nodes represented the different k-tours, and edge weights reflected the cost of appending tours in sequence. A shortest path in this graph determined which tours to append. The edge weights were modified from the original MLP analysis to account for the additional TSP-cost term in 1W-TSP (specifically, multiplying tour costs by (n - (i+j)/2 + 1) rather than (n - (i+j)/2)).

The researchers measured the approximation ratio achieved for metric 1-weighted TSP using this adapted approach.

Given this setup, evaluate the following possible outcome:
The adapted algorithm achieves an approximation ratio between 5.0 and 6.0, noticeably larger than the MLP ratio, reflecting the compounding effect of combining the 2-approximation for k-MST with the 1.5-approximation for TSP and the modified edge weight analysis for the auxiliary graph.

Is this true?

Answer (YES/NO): NO